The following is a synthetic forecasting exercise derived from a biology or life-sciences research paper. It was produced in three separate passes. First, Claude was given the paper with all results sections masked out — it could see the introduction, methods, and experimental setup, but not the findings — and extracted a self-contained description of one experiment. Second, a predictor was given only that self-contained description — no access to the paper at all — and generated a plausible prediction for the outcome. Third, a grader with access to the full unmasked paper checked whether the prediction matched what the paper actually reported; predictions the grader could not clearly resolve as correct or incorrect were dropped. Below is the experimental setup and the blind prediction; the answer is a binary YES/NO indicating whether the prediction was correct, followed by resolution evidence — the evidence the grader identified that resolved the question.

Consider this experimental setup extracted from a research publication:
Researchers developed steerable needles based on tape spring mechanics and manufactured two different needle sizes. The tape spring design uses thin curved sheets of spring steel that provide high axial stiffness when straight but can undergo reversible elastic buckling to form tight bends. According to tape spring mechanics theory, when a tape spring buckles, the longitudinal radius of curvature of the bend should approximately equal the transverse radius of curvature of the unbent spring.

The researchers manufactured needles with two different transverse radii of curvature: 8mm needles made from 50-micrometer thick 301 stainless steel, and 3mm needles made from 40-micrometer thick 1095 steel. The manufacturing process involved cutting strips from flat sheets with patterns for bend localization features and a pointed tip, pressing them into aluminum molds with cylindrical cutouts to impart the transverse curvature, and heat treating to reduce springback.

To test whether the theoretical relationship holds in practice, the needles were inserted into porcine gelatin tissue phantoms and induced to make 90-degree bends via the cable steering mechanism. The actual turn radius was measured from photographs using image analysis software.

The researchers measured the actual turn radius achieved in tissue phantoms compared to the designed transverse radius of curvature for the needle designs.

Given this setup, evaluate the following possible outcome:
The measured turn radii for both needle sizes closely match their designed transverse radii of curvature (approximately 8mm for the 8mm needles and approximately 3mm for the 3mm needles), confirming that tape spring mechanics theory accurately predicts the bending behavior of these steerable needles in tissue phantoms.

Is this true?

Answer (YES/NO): YES